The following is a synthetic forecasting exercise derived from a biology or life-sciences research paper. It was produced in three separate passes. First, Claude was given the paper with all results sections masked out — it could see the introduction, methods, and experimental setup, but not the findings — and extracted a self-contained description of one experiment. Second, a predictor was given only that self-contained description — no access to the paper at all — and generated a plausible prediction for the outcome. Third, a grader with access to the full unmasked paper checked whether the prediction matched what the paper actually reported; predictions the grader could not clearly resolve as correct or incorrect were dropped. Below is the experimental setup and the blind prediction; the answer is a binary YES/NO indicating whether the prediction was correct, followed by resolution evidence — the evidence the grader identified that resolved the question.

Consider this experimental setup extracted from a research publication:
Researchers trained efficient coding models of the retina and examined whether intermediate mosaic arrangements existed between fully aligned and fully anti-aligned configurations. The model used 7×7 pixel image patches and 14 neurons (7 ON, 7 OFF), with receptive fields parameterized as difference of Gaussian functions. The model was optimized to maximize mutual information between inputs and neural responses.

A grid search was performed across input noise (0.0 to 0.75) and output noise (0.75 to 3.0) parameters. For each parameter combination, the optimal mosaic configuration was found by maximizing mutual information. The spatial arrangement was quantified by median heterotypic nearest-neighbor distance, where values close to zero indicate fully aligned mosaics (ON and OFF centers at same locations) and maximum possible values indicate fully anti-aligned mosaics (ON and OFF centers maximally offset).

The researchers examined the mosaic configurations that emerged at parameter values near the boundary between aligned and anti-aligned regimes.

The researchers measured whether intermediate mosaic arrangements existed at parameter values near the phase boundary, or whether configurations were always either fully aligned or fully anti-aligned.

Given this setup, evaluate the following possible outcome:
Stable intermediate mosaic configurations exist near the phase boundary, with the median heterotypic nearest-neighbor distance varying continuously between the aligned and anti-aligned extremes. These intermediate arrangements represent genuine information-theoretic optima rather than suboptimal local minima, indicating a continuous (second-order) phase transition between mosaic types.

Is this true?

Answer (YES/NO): YES